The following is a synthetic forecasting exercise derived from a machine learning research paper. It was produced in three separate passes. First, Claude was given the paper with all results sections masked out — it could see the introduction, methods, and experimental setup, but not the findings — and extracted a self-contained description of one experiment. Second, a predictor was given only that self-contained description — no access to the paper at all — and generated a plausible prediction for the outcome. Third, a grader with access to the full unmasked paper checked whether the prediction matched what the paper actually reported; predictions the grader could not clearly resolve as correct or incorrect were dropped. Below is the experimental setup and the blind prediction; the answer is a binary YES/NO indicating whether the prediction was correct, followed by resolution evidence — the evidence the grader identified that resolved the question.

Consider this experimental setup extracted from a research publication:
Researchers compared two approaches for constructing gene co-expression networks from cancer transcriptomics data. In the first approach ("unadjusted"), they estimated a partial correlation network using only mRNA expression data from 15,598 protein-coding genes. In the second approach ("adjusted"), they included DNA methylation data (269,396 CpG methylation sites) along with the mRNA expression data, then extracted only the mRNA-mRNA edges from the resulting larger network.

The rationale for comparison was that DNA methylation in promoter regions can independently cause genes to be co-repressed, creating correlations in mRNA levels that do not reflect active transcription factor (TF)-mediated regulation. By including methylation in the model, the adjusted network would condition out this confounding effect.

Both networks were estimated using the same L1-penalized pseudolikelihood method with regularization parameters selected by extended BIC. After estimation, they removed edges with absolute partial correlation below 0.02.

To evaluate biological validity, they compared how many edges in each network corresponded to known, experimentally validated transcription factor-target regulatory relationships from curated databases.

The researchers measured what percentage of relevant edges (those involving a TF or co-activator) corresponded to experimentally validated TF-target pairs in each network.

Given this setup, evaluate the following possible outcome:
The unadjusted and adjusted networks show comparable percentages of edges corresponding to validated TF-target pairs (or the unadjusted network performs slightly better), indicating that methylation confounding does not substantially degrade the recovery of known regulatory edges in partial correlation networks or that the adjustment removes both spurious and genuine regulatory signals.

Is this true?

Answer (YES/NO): NO